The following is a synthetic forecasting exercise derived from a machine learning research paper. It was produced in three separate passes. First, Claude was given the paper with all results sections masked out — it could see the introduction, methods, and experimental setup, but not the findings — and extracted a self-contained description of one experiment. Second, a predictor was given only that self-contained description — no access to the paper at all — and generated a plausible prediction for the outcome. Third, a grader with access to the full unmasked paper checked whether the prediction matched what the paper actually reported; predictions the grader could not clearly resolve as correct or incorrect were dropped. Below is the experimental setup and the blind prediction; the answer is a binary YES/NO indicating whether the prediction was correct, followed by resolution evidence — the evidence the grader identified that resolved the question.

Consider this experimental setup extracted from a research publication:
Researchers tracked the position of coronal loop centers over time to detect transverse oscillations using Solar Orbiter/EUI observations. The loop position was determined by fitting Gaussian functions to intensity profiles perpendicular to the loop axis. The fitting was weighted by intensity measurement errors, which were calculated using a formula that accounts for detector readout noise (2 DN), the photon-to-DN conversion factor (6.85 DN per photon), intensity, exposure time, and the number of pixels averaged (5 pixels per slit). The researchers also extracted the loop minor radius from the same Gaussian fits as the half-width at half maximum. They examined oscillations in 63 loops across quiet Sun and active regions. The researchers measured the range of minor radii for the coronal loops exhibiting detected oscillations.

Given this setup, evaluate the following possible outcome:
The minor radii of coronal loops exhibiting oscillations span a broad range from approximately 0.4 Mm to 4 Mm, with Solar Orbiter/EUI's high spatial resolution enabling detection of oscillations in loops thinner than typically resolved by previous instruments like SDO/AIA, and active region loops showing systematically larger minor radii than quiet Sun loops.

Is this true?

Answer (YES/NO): NO